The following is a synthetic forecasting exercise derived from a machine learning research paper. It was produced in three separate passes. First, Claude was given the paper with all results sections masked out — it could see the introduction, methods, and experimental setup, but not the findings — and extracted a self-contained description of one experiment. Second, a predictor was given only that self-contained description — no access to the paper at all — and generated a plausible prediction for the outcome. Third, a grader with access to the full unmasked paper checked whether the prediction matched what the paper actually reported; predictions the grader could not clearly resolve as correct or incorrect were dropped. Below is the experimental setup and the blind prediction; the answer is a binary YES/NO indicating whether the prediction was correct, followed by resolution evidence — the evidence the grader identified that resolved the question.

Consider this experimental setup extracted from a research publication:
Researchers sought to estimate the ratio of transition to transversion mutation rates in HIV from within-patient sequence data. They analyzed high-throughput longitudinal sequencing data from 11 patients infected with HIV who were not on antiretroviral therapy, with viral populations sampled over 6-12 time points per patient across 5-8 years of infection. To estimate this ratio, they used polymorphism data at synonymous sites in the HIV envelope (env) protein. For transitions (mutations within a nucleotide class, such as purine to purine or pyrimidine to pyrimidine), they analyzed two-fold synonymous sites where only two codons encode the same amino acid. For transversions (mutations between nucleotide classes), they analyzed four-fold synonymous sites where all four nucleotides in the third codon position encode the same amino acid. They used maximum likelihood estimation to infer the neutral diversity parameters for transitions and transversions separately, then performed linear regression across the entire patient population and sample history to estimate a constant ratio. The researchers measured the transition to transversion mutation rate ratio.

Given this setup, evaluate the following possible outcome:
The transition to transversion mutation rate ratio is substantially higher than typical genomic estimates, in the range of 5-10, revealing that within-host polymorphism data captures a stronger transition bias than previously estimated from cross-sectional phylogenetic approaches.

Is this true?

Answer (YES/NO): NO